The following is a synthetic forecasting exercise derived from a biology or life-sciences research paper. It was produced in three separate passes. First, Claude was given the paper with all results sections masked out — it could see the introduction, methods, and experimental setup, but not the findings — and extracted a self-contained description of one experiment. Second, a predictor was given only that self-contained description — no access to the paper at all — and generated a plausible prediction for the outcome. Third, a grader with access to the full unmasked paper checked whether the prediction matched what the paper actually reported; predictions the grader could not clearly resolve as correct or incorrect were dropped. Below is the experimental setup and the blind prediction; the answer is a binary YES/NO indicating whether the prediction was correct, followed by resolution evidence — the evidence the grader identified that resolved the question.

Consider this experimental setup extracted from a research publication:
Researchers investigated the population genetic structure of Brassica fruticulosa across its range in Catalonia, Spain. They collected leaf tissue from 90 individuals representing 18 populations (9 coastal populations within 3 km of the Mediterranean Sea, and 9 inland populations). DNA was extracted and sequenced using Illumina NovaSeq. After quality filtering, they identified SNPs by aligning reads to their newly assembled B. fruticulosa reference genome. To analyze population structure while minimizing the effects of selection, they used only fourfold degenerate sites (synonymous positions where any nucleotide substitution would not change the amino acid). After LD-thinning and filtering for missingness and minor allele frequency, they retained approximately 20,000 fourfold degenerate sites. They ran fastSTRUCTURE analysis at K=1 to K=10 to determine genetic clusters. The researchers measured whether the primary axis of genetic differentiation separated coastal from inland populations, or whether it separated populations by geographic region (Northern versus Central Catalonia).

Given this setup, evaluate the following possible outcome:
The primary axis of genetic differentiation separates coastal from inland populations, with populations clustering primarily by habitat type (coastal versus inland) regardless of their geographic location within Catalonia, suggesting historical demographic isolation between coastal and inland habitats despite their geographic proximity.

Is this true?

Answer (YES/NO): NO